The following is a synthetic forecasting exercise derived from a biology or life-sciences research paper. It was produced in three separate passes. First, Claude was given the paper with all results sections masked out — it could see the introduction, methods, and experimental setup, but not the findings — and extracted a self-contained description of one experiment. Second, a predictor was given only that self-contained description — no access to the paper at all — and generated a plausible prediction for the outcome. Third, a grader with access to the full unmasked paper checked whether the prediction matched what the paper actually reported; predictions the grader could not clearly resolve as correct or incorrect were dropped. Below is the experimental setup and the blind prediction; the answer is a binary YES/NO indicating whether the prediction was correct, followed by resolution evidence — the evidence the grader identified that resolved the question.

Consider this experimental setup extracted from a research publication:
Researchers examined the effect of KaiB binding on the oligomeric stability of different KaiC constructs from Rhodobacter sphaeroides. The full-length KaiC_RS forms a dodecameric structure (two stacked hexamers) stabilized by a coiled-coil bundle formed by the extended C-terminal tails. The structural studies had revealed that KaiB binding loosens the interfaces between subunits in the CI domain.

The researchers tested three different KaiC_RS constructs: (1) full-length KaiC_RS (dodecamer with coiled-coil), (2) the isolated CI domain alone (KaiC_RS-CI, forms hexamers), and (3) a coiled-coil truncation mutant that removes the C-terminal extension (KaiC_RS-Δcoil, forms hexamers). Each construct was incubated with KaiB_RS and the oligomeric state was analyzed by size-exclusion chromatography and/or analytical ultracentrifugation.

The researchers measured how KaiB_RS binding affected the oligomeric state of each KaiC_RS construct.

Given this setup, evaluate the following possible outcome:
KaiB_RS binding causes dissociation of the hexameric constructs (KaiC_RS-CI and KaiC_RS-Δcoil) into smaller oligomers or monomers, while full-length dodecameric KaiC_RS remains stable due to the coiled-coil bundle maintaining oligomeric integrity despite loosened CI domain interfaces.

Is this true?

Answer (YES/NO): YES